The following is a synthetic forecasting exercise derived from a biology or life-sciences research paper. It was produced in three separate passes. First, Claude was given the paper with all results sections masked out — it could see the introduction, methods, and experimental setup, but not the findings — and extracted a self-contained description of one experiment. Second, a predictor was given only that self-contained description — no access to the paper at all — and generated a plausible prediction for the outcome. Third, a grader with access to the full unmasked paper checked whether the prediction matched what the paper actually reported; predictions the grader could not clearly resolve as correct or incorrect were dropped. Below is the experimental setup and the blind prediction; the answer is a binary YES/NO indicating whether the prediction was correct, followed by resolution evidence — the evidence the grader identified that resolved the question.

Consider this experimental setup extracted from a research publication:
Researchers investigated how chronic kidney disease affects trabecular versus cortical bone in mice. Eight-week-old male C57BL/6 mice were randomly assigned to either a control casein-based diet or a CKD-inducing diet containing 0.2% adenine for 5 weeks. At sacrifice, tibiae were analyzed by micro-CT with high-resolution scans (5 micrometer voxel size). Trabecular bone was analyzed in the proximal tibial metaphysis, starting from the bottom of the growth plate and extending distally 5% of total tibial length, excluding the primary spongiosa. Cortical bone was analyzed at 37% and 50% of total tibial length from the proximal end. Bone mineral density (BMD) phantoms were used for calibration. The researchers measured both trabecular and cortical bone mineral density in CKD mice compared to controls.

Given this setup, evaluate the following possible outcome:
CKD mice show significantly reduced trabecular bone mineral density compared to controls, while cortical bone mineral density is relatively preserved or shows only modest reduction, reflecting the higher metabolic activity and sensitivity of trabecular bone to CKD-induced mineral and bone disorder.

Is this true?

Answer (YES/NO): NO